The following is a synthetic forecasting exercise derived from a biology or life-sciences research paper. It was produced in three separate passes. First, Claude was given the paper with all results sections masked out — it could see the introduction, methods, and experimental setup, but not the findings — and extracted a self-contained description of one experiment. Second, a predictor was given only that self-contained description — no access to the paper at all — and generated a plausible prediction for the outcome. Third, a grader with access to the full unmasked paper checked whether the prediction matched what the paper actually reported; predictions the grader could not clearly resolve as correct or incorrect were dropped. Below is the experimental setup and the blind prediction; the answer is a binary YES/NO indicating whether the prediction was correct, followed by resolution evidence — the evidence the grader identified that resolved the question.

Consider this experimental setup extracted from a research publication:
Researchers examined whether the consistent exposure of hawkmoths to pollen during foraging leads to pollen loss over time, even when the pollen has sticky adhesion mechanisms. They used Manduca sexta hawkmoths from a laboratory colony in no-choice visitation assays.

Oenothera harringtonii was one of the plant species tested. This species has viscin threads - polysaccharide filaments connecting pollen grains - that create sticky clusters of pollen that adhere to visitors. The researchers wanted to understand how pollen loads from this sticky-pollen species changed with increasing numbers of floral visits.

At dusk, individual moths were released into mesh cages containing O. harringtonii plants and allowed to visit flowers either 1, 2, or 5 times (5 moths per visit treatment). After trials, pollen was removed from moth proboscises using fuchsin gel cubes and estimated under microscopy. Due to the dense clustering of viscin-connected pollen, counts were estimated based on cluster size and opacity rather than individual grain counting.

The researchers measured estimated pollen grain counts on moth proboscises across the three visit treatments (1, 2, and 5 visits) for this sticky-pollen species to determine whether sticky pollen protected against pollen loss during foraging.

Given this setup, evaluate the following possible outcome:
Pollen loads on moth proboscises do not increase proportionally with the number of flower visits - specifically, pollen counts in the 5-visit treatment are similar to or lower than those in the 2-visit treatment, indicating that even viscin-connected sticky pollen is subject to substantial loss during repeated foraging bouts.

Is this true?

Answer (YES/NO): YES